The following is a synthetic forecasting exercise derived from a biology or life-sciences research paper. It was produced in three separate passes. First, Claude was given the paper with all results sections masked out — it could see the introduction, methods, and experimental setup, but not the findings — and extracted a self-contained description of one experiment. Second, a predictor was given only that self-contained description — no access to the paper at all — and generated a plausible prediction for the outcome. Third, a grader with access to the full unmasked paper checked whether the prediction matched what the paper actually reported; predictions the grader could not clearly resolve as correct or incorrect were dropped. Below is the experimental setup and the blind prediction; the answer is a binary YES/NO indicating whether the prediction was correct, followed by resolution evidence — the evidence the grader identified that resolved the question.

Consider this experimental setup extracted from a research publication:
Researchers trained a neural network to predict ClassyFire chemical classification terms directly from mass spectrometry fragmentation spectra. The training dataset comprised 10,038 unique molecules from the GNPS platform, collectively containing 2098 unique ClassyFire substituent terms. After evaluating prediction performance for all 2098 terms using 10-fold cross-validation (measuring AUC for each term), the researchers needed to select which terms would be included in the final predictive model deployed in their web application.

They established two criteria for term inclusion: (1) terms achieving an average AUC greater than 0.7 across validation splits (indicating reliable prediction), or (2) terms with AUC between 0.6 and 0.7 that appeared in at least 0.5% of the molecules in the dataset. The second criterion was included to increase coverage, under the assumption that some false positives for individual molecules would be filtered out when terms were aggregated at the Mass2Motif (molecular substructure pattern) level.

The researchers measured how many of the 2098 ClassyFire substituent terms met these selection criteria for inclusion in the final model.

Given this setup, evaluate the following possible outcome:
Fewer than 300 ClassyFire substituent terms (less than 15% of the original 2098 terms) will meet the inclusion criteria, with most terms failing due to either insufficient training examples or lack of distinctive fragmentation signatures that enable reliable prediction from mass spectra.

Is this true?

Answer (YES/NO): NO